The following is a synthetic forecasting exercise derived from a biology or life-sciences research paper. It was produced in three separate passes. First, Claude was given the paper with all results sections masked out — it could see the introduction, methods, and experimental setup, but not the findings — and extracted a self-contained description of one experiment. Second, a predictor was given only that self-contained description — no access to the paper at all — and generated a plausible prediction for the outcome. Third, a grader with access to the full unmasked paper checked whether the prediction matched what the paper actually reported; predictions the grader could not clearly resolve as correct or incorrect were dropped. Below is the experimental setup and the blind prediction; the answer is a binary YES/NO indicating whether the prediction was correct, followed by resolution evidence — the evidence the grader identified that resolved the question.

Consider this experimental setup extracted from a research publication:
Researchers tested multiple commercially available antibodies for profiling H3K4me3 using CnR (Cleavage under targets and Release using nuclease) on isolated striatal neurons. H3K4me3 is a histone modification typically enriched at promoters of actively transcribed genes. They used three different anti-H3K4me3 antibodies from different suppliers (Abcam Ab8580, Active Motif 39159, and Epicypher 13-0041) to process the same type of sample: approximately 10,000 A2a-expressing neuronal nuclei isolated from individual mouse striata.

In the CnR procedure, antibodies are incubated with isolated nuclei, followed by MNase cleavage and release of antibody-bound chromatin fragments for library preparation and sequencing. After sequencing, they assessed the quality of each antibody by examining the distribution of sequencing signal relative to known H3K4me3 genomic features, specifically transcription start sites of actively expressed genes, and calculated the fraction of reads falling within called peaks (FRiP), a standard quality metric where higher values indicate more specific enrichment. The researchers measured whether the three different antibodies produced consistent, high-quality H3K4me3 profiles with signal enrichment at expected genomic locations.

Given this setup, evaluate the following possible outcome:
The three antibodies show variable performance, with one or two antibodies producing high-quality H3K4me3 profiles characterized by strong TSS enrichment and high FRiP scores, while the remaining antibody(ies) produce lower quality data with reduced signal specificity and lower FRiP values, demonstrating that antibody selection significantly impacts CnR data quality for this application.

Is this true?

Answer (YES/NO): YES